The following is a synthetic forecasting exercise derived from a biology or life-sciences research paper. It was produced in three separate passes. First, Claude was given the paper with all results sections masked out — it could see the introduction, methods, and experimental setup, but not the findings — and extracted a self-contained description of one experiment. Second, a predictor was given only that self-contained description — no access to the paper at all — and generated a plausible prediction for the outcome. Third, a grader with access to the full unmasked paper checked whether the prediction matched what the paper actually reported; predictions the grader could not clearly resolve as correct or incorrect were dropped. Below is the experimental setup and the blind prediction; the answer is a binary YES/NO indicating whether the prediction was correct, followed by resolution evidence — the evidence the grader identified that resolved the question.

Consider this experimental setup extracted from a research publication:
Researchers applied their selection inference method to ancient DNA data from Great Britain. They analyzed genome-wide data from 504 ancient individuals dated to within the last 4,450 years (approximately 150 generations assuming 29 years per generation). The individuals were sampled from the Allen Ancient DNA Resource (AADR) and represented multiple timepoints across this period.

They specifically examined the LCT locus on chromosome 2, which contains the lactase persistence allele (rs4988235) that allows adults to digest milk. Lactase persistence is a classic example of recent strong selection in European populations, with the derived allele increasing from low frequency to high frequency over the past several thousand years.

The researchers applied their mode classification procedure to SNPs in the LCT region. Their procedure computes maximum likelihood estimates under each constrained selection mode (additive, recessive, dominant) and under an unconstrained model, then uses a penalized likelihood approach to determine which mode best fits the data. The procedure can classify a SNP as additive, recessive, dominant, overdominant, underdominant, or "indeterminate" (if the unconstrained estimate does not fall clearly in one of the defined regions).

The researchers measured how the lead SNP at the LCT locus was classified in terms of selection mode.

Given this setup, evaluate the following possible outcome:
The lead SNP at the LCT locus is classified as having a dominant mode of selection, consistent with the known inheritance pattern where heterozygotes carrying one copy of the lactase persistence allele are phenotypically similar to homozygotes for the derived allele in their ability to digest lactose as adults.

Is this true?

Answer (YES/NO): NO